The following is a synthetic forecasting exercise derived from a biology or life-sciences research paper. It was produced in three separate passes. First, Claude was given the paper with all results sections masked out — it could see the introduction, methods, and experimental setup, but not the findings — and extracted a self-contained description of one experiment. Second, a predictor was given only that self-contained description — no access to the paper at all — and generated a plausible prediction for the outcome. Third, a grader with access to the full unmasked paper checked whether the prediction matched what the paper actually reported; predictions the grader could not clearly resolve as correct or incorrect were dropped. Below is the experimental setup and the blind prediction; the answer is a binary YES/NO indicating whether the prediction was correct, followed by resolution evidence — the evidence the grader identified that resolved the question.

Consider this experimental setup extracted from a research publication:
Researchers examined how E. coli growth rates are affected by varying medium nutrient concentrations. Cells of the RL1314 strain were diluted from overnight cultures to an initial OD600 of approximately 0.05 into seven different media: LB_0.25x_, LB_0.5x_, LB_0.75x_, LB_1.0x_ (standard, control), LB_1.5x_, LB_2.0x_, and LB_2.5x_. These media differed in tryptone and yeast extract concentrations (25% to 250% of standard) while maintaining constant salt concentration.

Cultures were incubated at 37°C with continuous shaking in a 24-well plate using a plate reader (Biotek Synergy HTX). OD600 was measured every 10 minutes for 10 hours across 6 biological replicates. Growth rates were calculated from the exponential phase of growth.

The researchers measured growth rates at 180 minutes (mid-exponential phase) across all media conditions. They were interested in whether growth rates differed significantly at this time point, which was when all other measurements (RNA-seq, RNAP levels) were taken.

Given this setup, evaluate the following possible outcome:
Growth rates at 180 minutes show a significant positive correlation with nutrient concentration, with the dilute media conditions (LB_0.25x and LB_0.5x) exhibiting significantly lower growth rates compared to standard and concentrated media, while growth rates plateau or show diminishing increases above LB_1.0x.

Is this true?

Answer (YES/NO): NO